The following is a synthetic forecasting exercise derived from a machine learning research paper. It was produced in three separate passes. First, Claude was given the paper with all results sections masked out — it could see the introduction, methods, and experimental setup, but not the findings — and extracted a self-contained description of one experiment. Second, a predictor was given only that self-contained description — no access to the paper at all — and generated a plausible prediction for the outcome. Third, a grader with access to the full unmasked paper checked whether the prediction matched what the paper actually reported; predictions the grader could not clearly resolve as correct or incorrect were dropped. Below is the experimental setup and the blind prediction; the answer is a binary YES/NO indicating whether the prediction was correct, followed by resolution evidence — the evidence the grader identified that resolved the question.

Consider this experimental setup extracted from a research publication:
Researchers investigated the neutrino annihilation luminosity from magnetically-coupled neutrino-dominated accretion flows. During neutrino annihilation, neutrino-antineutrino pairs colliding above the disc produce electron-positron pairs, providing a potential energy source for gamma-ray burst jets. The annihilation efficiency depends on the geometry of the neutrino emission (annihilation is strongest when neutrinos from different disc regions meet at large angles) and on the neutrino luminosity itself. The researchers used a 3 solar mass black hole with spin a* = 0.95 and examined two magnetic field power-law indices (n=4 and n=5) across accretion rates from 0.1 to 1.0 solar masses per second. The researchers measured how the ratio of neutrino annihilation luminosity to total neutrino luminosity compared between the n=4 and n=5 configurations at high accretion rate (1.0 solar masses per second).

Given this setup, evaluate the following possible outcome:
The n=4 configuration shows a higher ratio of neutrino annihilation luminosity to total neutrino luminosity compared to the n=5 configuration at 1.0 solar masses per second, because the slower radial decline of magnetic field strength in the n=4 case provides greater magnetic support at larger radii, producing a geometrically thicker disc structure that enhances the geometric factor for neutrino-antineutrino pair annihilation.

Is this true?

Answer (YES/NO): NO